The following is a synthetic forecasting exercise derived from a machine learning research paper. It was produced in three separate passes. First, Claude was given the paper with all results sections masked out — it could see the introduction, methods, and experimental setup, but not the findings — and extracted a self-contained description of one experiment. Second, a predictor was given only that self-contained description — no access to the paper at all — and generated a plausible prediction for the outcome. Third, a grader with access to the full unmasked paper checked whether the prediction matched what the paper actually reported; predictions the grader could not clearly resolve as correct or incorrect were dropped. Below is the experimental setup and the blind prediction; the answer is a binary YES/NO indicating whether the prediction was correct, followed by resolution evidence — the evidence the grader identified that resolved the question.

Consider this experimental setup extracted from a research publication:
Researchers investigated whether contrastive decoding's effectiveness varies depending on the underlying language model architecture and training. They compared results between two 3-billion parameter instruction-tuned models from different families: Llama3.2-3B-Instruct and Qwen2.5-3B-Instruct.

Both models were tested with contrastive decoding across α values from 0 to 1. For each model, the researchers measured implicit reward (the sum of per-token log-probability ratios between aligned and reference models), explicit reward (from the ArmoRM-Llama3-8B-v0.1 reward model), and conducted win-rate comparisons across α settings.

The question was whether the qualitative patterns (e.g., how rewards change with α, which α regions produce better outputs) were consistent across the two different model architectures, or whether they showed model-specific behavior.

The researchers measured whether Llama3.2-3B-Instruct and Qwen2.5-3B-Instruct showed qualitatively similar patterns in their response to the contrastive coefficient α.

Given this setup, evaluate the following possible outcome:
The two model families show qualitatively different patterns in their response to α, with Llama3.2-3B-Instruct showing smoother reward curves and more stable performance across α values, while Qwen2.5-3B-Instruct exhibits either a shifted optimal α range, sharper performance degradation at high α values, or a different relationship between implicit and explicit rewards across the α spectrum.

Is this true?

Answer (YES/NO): NO